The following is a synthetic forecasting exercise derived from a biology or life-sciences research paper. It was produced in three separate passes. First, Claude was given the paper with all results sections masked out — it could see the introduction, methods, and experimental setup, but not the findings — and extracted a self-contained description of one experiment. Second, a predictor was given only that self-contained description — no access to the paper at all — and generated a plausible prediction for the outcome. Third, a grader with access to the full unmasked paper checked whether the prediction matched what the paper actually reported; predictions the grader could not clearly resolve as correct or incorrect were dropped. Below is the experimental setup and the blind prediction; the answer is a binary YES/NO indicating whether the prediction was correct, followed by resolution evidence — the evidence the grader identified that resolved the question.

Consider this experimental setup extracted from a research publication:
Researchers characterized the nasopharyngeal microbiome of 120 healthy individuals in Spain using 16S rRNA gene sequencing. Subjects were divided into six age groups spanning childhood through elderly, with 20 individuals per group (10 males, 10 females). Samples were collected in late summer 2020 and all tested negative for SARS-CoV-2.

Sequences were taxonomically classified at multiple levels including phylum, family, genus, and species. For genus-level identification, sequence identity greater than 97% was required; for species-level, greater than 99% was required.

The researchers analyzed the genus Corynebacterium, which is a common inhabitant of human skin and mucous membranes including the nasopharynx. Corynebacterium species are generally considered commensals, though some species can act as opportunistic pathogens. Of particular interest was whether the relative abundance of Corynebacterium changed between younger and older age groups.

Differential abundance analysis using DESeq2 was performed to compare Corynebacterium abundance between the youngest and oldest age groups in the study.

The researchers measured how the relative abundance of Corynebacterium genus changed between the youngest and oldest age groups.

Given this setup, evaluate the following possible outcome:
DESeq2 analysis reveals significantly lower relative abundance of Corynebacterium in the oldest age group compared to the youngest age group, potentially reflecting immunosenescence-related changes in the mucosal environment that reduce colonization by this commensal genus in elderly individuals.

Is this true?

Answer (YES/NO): NO